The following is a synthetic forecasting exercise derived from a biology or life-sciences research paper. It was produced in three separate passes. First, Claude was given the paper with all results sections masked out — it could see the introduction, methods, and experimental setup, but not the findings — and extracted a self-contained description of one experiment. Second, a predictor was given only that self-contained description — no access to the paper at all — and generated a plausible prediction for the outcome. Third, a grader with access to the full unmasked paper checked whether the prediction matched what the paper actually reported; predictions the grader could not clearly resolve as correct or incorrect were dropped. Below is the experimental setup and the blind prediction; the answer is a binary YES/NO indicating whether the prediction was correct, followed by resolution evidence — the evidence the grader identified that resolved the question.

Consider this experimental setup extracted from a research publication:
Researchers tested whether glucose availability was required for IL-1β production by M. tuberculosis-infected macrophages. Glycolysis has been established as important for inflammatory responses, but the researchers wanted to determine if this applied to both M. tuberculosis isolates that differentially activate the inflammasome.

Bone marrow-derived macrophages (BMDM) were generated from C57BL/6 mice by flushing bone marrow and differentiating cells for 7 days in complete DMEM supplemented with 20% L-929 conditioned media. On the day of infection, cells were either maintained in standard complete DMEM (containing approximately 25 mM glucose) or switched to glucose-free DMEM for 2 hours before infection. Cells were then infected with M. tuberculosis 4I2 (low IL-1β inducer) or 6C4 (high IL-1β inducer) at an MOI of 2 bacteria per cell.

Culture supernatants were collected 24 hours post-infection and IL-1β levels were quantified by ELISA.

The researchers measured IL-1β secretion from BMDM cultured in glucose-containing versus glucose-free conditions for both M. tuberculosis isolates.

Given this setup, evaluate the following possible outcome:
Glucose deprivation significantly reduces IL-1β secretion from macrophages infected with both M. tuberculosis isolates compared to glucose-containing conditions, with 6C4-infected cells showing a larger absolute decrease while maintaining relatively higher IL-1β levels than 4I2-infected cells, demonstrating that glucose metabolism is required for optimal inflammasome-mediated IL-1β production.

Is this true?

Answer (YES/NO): NO